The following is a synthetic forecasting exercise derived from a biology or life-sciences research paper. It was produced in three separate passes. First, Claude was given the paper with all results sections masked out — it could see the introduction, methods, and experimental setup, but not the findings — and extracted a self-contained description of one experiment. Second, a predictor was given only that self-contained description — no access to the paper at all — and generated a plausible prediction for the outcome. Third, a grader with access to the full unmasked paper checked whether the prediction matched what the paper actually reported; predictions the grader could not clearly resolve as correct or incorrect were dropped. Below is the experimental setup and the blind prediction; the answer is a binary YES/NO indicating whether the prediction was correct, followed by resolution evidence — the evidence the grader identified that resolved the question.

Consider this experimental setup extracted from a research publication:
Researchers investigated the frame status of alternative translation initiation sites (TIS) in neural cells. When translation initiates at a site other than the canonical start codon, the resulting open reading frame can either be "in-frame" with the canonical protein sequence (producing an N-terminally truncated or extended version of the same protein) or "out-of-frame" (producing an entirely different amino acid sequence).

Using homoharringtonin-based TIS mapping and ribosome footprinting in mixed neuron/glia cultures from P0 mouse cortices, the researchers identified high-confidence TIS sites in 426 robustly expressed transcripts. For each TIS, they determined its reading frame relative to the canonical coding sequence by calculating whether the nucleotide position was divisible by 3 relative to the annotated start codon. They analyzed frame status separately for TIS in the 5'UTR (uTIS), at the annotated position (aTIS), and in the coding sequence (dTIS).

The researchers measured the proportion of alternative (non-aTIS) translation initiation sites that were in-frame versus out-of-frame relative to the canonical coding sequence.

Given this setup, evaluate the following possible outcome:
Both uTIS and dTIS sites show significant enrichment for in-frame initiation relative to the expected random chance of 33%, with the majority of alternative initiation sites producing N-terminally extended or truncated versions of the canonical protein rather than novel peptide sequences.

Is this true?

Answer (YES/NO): NO